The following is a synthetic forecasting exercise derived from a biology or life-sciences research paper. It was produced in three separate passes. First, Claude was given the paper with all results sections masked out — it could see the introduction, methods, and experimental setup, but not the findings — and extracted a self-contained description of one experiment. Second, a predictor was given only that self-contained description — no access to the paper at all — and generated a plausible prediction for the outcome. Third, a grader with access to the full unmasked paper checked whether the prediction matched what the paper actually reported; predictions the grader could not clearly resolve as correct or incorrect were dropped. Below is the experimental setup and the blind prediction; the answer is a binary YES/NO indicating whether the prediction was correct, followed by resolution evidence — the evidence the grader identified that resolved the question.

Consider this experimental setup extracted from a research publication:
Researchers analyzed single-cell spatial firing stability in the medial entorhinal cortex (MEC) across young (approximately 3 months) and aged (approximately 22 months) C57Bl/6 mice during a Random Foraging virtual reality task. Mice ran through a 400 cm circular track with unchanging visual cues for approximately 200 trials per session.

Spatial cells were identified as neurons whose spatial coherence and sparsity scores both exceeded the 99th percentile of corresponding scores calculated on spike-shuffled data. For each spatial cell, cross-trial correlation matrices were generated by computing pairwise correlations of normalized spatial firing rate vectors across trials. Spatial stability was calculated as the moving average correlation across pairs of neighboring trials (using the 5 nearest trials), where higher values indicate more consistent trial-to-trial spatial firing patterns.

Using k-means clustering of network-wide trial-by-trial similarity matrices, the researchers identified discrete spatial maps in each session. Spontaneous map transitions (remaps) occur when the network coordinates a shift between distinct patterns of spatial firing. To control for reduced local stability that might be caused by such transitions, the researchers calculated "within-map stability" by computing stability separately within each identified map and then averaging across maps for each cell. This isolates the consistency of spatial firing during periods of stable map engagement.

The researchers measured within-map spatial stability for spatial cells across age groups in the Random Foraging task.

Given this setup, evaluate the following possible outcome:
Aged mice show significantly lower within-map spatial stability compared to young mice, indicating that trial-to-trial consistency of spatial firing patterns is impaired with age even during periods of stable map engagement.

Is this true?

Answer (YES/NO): YES